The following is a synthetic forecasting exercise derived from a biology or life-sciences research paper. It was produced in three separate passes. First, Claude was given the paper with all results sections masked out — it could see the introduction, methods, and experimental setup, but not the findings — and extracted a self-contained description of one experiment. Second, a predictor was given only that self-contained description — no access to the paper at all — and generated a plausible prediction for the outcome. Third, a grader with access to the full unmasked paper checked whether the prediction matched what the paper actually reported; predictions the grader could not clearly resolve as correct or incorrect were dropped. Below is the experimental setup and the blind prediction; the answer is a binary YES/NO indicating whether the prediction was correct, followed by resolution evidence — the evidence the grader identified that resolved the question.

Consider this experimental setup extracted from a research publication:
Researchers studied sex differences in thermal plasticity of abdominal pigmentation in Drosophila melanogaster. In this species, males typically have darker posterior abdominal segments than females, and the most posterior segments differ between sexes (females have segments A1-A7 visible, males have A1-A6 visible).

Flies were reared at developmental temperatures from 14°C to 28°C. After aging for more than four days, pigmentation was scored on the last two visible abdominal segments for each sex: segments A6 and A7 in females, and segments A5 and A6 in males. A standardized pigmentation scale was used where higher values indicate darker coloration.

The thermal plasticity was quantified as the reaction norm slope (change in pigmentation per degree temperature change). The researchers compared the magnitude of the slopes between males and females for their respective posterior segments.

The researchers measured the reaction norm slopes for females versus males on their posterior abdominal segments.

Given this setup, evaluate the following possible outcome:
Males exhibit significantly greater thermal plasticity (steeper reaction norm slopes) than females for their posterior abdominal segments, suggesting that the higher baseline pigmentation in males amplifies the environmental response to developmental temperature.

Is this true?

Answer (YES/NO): NO